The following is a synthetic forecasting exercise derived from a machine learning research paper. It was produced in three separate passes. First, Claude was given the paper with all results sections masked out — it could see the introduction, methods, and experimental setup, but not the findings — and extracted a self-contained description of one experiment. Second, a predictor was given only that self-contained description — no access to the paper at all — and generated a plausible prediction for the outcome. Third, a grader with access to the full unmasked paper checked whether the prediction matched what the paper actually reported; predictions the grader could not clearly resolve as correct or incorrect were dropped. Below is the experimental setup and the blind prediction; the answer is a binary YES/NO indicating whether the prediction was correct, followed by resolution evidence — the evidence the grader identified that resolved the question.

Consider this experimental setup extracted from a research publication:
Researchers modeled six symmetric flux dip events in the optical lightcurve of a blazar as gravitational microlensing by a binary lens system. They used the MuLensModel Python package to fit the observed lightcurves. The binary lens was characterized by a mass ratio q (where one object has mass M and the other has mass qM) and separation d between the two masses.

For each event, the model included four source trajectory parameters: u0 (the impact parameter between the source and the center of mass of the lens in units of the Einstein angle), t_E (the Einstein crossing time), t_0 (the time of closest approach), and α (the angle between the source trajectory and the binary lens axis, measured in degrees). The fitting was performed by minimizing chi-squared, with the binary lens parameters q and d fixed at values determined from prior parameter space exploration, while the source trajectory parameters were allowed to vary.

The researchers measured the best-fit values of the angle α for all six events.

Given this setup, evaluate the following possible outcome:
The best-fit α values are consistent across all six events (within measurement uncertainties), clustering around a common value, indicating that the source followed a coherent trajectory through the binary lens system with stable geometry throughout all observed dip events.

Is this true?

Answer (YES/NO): YES